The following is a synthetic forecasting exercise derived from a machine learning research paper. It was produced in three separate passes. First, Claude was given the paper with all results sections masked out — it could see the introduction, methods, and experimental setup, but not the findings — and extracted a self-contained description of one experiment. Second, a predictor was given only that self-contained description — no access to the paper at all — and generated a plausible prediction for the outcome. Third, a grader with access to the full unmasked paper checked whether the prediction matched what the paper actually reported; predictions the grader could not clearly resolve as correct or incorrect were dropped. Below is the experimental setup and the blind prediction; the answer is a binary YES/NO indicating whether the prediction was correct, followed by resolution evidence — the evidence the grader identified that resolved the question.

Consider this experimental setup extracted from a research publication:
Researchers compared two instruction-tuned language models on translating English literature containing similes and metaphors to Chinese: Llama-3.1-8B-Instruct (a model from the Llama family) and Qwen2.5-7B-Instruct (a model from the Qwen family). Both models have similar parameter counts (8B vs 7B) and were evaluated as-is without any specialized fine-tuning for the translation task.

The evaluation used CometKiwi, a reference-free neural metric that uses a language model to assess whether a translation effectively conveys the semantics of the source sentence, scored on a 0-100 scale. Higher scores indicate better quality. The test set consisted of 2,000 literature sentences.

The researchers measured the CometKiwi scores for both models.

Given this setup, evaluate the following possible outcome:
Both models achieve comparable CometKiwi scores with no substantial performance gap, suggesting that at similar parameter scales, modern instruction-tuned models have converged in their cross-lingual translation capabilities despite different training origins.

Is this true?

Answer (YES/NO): YES